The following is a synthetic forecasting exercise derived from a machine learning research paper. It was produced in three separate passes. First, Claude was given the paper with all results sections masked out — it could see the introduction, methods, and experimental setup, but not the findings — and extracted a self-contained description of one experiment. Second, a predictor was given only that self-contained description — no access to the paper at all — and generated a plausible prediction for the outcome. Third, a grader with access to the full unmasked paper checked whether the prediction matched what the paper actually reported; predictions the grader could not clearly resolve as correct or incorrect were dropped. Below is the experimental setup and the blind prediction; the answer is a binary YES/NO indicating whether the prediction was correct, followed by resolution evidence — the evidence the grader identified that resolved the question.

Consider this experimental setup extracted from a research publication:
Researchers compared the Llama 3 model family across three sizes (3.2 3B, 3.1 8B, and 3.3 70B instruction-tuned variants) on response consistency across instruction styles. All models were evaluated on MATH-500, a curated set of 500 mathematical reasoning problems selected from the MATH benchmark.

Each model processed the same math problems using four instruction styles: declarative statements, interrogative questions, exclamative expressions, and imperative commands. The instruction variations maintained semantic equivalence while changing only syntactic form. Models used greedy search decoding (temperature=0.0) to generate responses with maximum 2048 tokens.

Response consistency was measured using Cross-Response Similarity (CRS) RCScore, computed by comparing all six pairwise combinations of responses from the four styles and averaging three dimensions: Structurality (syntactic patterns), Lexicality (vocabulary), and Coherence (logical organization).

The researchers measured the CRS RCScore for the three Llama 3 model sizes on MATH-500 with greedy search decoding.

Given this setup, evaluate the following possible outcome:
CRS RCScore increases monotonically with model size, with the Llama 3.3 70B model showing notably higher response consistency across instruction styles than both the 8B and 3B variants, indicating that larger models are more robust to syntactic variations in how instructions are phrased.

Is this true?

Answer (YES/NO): YES